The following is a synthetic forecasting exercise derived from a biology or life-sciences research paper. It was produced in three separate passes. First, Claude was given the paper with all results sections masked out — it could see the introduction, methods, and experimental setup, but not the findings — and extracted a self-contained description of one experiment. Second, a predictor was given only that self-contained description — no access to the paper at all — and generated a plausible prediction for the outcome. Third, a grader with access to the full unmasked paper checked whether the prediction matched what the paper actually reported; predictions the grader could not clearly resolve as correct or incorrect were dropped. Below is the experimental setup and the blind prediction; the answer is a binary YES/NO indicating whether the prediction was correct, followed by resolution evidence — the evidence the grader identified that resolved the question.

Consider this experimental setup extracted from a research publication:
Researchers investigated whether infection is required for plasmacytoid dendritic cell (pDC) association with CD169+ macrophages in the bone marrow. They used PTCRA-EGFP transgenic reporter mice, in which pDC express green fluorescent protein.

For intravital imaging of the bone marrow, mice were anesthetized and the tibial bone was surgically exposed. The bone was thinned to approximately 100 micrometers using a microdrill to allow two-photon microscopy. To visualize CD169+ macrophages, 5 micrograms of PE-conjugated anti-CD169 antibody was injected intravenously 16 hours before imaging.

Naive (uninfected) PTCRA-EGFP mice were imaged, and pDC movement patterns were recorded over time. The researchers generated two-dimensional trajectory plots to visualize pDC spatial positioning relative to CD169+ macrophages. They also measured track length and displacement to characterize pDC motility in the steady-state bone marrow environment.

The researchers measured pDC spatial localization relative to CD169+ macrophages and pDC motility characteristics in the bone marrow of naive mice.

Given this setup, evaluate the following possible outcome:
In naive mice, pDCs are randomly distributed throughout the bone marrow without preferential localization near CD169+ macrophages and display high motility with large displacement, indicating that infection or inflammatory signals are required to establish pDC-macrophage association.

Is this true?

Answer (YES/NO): YES